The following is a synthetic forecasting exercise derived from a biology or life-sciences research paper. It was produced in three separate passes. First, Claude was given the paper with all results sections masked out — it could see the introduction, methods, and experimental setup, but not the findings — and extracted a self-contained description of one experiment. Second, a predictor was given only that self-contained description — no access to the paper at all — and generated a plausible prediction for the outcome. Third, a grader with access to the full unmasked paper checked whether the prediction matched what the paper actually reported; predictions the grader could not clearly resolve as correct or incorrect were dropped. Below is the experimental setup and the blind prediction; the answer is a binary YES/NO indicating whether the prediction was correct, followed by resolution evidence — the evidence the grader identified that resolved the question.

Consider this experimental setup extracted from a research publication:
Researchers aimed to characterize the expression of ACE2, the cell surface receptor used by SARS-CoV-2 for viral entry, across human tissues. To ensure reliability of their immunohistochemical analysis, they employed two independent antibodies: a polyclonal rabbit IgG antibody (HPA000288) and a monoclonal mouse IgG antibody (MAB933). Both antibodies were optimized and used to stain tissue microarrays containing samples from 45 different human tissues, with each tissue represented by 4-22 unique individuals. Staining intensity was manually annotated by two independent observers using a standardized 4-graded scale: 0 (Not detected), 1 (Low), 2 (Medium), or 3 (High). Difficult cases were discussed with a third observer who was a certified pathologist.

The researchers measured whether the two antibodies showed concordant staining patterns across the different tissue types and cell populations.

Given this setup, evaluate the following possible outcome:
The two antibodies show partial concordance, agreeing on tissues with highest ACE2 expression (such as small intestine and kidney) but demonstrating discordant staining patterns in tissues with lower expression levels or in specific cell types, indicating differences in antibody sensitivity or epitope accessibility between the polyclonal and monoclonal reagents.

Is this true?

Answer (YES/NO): YES